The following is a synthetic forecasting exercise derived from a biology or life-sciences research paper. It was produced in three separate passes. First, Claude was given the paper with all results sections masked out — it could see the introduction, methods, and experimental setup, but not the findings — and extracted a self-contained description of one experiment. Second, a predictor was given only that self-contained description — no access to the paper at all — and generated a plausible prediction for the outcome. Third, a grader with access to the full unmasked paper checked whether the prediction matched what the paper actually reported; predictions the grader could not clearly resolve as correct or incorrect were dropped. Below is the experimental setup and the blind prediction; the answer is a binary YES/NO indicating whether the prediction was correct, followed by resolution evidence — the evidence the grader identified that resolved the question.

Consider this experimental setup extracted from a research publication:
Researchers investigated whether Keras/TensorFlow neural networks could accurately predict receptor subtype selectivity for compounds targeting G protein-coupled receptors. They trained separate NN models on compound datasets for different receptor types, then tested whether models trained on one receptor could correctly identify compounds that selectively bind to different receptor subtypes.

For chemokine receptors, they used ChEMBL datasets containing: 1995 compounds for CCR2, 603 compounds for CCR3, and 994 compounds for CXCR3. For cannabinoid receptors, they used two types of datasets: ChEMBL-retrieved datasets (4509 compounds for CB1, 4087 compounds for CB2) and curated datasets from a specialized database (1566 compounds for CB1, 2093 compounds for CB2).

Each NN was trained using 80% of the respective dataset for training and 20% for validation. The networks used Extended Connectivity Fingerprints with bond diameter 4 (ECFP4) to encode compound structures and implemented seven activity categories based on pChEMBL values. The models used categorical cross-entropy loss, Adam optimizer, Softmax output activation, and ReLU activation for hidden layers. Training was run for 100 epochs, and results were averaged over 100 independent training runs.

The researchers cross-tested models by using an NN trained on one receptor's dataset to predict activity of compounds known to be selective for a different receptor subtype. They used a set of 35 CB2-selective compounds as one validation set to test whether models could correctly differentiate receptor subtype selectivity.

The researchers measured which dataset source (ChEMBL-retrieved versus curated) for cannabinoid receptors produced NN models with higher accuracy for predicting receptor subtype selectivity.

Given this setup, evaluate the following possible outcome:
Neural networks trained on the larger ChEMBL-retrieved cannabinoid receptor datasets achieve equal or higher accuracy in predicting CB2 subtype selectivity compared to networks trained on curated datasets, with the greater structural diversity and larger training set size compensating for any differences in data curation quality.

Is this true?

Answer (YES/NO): NO